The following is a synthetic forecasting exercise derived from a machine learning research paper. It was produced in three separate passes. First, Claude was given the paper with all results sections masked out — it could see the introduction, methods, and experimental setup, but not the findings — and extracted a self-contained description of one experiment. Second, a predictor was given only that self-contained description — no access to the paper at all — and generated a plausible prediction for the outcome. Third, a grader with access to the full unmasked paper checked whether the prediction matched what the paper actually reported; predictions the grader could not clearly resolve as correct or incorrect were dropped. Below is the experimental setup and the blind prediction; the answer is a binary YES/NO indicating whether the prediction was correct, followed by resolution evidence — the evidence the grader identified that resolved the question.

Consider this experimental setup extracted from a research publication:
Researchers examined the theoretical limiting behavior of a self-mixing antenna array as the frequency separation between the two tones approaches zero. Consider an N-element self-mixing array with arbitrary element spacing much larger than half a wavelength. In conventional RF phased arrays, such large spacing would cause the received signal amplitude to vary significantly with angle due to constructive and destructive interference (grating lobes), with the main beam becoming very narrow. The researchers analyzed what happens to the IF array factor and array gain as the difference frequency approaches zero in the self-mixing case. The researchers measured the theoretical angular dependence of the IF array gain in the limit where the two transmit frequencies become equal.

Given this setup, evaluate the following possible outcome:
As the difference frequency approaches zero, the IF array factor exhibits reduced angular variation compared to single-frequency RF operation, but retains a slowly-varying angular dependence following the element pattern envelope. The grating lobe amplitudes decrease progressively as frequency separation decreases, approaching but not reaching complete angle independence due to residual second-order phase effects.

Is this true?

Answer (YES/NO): NO